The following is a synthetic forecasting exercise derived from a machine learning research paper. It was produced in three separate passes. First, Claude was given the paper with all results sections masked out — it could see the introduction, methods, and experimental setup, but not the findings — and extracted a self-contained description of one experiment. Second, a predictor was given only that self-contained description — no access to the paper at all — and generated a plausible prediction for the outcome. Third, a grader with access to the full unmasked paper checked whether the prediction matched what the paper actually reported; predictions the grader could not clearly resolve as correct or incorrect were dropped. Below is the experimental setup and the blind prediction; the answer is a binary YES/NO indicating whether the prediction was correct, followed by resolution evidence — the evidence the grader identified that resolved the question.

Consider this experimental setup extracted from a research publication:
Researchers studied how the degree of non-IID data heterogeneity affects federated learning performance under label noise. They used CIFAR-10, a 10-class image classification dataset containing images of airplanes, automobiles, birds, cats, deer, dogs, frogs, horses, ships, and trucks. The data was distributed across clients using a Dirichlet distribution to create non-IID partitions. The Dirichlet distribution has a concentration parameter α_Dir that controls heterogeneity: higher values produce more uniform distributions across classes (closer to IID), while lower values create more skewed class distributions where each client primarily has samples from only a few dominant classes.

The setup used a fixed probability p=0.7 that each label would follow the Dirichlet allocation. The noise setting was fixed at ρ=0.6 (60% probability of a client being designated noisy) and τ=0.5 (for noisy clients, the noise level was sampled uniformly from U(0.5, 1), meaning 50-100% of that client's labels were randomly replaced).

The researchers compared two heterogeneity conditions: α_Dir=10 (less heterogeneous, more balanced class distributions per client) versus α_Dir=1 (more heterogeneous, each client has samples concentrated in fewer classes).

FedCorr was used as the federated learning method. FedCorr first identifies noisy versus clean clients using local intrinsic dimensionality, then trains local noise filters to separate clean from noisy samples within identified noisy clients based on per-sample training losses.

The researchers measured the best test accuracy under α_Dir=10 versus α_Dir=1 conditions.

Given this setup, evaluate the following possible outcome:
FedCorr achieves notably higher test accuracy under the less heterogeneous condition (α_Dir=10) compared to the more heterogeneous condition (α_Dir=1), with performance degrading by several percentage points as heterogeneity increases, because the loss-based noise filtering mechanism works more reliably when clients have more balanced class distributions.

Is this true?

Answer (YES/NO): NO